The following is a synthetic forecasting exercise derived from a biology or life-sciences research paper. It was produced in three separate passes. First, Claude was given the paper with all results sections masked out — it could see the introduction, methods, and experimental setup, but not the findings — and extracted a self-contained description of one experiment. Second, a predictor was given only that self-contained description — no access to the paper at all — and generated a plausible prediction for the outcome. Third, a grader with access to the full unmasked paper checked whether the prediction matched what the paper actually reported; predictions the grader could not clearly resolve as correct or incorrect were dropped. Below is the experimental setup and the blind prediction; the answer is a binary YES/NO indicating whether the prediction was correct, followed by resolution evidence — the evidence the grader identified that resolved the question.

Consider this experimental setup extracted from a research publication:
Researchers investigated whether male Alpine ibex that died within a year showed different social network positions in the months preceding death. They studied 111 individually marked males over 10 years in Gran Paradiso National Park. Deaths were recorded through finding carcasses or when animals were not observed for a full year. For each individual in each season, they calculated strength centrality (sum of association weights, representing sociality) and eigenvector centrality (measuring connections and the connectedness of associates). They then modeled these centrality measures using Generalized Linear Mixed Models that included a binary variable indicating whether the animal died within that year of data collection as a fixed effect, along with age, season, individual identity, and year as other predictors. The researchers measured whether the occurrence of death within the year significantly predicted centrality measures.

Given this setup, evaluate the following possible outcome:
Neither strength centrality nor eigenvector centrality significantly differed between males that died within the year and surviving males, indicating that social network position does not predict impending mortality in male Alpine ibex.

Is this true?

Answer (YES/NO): NO